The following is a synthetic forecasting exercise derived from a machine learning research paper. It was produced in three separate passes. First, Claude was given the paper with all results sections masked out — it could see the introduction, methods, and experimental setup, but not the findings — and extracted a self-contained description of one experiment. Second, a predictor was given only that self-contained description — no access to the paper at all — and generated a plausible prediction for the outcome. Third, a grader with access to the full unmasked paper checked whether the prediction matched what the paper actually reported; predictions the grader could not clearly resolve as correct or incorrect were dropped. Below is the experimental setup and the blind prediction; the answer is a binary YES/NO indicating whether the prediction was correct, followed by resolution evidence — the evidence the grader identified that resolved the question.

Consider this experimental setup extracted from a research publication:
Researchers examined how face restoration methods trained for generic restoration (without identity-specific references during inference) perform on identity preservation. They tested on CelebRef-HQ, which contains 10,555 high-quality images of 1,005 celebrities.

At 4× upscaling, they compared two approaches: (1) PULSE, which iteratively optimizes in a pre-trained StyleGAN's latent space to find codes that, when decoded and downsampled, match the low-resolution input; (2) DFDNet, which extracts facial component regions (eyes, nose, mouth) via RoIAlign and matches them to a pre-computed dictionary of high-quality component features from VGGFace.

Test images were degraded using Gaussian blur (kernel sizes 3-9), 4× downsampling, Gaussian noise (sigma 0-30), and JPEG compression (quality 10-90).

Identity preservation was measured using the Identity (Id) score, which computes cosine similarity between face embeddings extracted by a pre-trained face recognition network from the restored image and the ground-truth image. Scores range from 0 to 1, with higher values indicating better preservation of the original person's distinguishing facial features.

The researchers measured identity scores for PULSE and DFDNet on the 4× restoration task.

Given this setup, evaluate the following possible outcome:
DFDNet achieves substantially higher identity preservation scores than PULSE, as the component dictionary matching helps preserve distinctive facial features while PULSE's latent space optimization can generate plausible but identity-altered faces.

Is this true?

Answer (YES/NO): YES